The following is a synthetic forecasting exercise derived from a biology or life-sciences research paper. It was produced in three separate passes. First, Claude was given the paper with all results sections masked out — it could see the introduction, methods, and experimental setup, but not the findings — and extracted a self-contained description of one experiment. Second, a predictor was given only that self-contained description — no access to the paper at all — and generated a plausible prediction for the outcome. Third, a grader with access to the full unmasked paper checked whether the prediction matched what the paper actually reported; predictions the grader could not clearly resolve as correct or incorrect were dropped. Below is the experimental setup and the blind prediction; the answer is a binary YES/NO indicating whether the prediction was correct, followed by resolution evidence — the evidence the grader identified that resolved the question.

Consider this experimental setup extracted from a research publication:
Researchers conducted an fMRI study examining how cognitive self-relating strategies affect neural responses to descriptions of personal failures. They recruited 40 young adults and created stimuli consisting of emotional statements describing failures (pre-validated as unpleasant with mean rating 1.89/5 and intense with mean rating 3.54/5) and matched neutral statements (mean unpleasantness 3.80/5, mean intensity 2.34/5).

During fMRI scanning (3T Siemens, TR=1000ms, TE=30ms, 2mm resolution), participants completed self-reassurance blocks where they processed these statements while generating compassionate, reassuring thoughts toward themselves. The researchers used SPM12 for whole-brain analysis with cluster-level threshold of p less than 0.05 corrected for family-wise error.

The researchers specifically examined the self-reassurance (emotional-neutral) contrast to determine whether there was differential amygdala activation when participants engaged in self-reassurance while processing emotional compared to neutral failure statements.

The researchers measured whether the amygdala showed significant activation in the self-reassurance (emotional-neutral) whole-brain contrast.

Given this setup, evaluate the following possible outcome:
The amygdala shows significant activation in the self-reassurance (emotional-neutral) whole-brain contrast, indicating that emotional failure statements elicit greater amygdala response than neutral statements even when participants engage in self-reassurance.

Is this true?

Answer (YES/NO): NO